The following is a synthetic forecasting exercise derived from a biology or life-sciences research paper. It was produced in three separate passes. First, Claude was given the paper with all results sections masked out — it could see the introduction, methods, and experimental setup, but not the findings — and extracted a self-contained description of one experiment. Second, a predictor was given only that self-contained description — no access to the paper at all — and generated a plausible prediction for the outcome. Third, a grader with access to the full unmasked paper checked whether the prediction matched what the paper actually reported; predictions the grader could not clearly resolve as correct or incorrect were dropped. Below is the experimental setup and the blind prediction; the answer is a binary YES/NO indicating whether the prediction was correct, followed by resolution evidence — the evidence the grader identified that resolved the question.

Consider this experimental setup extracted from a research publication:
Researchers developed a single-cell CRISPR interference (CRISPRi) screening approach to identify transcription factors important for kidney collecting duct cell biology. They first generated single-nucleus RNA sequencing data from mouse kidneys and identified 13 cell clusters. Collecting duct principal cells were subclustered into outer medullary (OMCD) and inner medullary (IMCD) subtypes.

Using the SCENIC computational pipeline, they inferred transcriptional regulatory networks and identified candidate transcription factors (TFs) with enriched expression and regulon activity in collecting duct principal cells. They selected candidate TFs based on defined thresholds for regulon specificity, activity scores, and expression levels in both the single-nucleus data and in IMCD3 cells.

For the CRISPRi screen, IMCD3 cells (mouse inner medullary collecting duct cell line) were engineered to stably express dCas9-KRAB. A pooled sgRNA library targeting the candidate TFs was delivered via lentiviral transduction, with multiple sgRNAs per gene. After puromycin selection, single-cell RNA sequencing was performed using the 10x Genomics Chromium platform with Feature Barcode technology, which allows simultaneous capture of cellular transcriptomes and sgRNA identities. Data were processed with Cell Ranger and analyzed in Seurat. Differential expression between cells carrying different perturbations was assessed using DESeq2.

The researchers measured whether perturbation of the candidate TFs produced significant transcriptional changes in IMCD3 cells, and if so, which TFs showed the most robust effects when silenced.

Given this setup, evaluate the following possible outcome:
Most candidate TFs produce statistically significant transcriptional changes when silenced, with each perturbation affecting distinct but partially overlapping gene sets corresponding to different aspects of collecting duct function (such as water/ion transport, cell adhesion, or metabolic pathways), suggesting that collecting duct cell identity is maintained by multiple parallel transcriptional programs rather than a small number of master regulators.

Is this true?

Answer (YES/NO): NO